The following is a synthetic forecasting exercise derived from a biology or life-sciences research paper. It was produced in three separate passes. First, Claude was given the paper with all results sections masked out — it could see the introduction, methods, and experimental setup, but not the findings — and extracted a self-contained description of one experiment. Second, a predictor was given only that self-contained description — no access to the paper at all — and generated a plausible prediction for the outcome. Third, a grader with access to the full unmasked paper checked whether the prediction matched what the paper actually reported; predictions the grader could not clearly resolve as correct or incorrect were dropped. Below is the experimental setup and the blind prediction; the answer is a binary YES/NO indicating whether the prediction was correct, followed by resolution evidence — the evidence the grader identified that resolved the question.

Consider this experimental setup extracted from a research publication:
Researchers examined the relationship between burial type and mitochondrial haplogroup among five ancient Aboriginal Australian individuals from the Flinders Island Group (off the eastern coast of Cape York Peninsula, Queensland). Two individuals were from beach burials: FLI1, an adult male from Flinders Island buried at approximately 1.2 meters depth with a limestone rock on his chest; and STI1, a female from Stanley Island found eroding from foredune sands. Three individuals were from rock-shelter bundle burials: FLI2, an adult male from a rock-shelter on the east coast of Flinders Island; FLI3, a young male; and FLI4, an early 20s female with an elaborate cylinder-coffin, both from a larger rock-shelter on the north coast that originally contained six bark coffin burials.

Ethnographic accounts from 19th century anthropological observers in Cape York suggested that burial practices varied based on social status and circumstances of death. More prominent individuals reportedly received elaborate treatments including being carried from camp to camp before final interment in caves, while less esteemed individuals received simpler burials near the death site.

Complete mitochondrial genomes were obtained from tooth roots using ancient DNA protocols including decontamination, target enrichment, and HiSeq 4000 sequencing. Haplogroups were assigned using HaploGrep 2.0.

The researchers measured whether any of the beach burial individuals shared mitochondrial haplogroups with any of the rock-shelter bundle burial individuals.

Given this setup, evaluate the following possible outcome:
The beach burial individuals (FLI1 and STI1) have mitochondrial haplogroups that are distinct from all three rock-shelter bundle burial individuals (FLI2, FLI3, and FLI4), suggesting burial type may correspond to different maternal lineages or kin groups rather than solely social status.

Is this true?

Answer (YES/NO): NO